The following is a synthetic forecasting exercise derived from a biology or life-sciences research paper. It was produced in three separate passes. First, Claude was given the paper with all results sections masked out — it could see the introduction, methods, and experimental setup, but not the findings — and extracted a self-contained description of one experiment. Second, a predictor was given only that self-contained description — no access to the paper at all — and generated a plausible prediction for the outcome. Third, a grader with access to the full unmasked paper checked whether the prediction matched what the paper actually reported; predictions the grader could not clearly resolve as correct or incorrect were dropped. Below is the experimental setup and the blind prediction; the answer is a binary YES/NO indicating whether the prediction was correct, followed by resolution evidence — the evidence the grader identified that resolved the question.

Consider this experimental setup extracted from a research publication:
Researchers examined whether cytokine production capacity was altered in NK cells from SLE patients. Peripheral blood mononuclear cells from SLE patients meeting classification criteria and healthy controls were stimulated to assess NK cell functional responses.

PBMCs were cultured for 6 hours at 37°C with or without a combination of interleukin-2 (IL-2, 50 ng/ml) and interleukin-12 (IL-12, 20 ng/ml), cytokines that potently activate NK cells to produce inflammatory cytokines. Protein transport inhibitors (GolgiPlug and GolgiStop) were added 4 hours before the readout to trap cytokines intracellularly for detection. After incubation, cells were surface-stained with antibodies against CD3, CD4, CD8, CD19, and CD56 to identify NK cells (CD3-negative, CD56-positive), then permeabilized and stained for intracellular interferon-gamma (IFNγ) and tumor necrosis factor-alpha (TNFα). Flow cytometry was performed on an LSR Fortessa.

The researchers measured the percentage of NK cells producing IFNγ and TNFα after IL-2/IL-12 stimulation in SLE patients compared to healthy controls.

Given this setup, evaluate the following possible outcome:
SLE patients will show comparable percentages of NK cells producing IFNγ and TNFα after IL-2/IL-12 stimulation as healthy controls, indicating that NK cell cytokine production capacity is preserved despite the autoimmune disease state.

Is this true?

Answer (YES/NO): NO